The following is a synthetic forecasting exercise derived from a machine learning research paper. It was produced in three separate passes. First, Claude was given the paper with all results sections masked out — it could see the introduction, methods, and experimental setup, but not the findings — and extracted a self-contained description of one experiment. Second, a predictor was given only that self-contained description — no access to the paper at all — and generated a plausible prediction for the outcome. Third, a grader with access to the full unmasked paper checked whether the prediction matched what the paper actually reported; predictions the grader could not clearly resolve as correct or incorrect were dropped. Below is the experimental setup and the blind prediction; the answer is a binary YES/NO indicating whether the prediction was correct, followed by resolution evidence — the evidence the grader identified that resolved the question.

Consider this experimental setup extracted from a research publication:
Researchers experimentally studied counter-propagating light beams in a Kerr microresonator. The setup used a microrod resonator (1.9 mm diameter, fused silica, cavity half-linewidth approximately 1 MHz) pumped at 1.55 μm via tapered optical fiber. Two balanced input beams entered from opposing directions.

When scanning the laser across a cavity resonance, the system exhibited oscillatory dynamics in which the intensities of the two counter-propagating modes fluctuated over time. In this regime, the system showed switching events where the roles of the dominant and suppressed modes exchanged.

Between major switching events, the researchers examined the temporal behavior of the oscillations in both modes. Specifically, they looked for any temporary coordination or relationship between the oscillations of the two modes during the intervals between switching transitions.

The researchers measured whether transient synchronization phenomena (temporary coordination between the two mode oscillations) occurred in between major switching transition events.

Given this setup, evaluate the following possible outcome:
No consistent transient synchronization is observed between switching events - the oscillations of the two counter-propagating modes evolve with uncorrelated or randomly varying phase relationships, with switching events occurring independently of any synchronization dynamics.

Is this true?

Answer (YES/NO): NO